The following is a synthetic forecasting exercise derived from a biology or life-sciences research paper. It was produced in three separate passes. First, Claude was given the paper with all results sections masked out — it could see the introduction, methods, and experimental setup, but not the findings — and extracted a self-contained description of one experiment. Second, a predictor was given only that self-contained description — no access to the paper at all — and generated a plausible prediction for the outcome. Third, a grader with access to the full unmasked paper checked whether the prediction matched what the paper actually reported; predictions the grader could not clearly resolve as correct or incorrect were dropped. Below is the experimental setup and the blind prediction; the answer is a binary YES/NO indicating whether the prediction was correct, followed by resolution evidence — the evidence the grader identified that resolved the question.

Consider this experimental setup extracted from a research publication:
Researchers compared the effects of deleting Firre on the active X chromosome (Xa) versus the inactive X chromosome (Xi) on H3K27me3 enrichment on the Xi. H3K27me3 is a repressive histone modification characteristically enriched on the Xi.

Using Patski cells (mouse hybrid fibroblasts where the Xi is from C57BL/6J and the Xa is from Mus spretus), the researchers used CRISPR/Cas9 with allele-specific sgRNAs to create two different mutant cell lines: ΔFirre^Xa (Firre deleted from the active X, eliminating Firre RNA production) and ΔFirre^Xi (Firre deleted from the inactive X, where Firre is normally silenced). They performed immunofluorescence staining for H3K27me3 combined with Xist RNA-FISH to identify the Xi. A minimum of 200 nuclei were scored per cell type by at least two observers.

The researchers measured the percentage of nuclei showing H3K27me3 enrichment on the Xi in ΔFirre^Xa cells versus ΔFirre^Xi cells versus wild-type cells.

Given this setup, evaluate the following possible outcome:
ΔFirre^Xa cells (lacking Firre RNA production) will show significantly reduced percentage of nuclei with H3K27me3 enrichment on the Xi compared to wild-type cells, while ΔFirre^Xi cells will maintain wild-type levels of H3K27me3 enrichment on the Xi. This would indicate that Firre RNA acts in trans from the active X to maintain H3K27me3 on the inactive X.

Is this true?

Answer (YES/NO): YES